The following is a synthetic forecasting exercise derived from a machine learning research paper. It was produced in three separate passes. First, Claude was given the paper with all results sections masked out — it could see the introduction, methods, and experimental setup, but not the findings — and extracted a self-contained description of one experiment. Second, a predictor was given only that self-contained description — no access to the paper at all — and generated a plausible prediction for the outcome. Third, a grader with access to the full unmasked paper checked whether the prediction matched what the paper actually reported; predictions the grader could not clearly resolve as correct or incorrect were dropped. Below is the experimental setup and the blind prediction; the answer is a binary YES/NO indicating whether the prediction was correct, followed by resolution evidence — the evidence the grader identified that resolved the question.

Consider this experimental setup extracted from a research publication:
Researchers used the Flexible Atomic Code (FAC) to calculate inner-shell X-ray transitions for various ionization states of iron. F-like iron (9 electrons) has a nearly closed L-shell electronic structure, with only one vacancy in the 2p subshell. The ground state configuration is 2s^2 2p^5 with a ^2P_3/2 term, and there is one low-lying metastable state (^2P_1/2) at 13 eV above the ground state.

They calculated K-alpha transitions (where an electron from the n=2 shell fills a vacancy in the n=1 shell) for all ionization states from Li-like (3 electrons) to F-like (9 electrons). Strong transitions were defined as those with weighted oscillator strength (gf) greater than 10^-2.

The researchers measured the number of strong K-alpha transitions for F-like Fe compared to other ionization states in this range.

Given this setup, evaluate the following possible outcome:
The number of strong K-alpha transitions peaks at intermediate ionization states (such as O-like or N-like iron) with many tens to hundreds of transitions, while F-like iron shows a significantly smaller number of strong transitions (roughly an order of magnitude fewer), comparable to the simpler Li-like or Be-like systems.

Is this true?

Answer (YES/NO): NO